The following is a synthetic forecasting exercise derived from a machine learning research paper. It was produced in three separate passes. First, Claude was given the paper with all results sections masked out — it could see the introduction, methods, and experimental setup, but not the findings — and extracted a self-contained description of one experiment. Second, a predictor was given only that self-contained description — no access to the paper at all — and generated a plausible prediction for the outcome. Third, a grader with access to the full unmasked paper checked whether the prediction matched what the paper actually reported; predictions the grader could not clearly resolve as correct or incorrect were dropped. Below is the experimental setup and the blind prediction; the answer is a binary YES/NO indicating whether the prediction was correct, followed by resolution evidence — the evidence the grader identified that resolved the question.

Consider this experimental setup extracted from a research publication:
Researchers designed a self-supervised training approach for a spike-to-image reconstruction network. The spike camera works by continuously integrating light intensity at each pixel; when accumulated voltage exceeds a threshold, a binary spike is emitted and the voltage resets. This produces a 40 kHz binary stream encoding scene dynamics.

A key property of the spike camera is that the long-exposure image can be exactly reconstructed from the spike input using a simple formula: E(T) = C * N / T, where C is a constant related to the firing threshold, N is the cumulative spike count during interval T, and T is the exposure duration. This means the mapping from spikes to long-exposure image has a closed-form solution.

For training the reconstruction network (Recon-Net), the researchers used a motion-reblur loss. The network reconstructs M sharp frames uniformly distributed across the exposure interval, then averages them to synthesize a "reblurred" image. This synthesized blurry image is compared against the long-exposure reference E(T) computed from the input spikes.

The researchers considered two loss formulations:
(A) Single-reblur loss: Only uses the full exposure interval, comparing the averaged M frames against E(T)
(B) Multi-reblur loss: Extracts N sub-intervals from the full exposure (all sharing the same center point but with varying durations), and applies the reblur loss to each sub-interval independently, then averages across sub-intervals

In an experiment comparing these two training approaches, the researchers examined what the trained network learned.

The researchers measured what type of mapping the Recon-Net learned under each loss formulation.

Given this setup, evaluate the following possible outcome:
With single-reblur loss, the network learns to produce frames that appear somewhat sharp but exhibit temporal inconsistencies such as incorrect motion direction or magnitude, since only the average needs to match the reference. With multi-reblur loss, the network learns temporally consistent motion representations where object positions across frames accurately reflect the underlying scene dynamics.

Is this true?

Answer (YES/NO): NO